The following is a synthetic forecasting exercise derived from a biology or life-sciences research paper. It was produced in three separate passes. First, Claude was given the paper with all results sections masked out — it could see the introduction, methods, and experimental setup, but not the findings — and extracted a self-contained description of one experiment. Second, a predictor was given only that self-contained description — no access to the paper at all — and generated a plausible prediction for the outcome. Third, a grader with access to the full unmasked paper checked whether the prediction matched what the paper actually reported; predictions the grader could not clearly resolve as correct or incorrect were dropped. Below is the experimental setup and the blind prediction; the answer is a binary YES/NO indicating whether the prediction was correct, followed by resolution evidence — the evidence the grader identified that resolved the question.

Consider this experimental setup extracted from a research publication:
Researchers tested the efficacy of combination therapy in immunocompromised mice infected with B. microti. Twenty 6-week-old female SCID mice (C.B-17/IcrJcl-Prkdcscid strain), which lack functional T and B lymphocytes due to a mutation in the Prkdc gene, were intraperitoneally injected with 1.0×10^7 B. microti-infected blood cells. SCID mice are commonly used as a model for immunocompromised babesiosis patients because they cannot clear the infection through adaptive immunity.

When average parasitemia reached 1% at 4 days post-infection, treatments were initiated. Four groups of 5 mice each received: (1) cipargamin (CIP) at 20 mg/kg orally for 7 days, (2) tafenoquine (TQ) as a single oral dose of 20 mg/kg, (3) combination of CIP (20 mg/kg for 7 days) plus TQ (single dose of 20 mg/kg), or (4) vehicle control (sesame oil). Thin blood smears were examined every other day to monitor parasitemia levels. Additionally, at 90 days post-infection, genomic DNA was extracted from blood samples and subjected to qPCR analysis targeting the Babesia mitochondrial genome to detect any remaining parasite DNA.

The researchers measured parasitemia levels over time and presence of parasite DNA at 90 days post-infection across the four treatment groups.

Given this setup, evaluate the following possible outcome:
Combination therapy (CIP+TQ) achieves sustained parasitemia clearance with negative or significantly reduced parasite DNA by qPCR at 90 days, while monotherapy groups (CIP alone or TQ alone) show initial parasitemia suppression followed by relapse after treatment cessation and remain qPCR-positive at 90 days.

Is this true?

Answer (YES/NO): NO